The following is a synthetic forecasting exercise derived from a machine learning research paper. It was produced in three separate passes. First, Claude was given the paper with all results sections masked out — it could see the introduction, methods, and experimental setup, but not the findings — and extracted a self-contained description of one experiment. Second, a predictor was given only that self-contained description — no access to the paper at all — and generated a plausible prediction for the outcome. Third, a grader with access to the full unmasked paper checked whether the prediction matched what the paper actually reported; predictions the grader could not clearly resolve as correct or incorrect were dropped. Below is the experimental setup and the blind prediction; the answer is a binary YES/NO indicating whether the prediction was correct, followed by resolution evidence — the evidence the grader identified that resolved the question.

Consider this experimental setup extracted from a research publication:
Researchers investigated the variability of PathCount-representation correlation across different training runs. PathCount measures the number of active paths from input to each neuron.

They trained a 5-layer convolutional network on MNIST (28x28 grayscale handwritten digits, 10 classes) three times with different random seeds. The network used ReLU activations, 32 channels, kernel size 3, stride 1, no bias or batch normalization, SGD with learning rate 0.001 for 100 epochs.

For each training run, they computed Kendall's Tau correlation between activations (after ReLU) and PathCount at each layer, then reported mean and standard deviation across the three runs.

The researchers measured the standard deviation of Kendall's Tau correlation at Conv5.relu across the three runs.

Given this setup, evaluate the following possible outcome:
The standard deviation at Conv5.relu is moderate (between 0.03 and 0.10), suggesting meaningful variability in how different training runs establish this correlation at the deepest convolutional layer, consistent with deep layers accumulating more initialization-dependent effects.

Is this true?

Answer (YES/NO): NO